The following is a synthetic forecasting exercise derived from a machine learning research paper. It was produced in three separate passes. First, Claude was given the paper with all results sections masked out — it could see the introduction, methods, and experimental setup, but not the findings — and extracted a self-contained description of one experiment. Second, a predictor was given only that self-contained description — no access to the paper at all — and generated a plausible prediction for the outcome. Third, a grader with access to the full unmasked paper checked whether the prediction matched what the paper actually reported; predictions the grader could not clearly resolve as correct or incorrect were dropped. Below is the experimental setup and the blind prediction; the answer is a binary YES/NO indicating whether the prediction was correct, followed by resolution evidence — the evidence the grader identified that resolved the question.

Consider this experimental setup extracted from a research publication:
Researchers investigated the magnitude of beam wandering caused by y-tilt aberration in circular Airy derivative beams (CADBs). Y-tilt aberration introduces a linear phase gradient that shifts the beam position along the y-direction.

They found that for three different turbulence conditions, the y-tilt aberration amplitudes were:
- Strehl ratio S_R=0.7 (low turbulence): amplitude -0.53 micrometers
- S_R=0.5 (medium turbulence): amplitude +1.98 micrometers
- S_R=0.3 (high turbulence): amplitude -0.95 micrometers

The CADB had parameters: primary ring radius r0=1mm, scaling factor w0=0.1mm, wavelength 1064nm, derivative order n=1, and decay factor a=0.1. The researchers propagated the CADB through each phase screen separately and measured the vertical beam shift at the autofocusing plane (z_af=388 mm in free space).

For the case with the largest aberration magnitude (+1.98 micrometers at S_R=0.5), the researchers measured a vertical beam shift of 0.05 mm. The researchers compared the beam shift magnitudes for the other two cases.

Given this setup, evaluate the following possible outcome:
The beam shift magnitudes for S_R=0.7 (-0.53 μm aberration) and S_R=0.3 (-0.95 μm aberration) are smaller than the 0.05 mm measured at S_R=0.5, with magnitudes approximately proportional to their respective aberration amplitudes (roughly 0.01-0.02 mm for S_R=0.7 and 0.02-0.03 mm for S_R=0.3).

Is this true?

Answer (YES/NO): YES